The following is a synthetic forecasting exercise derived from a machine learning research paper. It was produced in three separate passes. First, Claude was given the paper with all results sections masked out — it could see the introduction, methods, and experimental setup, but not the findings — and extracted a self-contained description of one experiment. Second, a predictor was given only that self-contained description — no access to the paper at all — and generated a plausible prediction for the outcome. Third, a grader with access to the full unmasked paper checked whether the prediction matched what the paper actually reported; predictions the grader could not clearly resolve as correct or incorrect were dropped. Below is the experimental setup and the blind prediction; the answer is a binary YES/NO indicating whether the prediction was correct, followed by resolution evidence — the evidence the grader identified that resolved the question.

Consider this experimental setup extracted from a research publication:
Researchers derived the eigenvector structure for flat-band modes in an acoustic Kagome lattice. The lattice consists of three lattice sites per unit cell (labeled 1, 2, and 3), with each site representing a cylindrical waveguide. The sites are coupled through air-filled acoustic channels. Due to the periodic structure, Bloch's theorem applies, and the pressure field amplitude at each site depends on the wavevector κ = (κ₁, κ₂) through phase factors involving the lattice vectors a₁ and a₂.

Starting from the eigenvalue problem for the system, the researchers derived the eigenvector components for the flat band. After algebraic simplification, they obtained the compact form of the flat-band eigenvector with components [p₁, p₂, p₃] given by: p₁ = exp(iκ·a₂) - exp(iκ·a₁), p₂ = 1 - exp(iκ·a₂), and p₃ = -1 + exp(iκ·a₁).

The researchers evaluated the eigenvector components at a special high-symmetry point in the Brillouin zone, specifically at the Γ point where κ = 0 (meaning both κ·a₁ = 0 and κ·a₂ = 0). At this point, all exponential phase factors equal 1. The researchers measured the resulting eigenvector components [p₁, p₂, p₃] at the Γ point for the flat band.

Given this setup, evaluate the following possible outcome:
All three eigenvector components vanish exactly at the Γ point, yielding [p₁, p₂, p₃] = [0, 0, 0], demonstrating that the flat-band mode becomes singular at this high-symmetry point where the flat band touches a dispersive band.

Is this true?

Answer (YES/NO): YES